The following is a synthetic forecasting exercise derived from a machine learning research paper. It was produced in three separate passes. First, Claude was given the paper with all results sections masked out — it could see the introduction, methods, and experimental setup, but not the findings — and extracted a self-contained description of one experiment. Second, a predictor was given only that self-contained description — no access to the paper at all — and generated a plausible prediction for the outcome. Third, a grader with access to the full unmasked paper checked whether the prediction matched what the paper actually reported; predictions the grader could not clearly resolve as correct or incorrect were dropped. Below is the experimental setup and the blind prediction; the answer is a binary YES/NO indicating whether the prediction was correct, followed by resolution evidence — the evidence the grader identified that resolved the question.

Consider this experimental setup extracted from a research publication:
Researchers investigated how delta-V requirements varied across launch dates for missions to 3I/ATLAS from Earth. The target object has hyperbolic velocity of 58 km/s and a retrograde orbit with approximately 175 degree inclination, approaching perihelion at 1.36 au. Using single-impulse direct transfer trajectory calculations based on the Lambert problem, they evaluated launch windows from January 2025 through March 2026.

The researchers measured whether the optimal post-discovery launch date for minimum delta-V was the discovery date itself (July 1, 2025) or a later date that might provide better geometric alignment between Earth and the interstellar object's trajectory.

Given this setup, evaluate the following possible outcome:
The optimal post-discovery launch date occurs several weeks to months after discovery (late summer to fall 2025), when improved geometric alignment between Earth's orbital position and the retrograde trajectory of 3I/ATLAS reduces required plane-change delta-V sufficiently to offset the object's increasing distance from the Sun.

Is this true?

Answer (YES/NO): NO